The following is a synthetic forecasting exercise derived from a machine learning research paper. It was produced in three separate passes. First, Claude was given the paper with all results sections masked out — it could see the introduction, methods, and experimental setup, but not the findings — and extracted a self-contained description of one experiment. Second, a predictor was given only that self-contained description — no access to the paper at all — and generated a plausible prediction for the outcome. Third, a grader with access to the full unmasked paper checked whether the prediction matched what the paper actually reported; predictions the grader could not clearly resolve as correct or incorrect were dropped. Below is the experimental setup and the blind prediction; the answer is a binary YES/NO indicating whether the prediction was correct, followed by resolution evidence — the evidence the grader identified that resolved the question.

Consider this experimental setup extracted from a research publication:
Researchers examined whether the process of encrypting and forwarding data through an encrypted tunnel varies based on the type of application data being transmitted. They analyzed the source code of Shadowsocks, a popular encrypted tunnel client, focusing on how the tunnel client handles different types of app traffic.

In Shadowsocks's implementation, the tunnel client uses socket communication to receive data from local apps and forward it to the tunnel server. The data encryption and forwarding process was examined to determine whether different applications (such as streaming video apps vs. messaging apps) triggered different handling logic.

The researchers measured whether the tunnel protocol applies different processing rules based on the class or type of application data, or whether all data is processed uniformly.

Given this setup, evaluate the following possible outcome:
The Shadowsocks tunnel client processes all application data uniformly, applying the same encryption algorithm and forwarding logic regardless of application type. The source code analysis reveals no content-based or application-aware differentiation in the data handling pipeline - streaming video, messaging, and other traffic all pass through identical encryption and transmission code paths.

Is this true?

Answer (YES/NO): YES